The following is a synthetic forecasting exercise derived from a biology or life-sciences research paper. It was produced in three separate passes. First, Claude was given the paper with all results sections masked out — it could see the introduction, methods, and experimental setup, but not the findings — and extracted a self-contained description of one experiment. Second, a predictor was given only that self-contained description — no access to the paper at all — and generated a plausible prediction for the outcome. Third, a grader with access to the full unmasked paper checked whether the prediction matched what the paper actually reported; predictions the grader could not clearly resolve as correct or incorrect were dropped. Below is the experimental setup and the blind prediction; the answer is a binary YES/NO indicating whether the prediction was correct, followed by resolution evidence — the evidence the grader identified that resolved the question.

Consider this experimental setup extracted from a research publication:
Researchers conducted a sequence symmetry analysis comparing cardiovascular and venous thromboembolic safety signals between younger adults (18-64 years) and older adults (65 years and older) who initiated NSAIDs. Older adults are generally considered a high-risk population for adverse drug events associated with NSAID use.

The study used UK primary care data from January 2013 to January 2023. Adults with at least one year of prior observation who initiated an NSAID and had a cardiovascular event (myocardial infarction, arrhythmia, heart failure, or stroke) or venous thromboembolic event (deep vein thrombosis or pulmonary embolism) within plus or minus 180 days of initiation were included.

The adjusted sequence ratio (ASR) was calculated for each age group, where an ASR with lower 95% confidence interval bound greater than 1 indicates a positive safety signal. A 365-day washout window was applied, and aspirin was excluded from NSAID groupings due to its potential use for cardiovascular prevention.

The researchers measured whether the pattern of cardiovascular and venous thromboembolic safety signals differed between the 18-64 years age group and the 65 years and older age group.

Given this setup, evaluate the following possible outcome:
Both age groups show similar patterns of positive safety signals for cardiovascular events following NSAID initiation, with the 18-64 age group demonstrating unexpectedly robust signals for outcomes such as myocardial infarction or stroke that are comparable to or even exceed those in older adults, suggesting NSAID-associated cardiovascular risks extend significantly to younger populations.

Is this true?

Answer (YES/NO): NO